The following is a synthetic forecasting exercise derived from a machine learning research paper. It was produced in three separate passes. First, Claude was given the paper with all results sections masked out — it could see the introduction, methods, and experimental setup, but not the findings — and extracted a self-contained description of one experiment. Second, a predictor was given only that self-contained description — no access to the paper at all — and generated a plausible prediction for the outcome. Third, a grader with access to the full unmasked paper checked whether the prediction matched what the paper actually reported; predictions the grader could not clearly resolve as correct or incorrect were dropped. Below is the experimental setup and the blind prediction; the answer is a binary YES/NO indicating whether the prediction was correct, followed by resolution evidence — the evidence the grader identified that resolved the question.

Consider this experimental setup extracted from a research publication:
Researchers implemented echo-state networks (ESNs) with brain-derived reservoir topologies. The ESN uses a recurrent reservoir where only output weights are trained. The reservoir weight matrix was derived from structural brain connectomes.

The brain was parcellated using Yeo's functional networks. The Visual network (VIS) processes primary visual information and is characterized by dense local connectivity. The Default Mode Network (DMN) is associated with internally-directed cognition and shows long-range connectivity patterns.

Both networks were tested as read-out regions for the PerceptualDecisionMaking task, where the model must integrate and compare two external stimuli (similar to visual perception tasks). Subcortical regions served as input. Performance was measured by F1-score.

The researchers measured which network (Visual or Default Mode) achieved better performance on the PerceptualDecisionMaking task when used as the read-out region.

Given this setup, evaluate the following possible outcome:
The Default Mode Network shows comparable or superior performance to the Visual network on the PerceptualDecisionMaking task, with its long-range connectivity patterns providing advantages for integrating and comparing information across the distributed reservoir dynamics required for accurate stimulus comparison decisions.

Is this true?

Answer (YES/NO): NO